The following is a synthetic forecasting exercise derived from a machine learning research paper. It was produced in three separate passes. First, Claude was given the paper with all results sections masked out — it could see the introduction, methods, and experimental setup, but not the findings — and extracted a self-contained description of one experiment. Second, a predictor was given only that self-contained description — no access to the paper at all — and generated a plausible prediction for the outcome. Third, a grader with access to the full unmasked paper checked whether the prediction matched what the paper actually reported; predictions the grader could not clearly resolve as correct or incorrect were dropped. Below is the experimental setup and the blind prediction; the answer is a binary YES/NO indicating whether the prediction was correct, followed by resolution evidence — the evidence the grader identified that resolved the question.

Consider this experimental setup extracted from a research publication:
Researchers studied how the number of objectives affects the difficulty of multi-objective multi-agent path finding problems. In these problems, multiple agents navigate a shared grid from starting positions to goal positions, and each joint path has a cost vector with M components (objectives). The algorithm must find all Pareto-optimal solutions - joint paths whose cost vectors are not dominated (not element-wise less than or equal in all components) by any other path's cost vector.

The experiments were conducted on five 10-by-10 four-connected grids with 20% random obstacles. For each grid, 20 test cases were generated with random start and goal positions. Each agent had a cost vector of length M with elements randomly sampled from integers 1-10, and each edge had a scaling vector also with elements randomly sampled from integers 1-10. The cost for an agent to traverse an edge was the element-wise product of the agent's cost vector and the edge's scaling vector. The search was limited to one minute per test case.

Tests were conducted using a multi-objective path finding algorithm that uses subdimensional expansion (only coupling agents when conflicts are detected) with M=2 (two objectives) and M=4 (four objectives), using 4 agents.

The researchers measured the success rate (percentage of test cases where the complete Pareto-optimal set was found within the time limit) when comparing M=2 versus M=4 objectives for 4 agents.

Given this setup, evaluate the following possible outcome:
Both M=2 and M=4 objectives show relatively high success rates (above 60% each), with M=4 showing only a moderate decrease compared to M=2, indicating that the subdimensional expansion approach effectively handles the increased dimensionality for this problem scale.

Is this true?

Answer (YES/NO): NO